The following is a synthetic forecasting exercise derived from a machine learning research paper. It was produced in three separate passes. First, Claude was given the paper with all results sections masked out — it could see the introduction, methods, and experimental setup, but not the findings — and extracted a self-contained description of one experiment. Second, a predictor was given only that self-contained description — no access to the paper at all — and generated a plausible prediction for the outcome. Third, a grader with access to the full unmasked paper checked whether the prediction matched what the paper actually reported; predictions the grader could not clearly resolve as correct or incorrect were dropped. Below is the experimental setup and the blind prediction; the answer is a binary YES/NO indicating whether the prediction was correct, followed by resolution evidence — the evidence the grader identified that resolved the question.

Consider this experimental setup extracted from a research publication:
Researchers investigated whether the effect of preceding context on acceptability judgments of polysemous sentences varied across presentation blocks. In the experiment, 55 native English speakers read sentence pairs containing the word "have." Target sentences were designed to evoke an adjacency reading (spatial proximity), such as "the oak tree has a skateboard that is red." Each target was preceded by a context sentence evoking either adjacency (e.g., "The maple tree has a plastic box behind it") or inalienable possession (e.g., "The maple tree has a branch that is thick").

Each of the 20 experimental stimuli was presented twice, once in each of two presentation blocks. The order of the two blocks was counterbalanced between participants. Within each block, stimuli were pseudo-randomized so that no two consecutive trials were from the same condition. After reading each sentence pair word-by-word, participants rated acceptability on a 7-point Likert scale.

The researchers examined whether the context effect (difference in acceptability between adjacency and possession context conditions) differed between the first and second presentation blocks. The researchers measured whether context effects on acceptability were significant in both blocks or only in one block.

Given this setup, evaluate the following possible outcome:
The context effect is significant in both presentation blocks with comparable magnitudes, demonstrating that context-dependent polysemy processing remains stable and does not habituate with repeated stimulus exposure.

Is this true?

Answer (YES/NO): NO